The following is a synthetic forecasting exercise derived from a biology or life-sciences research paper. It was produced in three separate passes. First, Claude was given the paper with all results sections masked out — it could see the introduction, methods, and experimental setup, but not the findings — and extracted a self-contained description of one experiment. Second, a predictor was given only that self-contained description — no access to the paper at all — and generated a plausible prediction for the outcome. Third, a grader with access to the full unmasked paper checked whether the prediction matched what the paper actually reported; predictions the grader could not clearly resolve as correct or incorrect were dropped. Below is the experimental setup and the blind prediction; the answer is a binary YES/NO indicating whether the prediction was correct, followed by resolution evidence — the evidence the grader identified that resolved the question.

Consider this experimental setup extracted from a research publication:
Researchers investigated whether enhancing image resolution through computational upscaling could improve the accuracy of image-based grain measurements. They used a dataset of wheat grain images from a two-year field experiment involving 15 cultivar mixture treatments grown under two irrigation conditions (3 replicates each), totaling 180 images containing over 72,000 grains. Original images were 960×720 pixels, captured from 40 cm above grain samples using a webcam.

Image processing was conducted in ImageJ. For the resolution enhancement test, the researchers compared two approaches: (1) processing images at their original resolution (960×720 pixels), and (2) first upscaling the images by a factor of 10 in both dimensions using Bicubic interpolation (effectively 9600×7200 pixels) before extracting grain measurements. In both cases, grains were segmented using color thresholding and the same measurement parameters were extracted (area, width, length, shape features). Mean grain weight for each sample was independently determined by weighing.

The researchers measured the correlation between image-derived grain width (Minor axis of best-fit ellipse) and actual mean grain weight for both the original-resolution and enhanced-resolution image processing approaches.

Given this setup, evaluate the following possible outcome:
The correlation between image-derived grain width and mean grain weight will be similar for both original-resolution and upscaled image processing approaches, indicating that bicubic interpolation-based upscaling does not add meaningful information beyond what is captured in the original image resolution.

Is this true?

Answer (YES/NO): NO